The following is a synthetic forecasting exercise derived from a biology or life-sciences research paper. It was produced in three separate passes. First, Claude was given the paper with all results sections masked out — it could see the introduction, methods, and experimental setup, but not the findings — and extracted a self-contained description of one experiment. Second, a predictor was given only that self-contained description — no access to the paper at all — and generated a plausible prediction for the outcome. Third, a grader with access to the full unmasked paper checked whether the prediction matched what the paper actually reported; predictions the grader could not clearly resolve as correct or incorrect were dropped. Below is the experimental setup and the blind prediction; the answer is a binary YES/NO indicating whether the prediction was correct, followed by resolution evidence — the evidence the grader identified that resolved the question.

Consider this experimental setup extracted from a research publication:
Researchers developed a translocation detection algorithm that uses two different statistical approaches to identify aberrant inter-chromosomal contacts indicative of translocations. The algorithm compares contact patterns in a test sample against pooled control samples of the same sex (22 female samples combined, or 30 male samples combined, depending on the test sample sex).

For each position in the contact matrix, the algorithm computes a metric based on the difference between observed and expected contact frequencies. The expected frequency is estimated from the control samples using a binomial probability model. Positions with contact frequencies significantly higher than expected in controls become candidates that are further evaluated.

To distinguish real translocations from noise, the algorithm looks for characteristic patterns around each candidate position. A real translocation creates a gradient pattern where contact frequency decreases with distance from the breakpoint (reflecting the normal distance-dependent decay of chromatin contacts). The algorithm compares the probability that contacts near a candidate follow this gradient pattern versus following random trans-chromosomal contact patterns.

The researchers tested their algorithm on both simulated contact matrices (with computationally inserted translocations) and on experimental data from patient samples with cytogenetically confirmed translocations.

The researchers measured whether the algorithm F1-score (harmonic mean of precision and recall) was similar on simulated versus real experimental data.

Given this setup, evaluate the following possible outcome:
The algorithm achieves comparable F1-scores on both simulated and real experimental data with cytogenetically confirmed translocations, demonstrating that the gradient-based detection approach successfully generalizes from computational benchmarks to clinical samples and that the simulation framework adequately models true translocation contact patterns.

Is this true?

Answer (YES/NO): YES